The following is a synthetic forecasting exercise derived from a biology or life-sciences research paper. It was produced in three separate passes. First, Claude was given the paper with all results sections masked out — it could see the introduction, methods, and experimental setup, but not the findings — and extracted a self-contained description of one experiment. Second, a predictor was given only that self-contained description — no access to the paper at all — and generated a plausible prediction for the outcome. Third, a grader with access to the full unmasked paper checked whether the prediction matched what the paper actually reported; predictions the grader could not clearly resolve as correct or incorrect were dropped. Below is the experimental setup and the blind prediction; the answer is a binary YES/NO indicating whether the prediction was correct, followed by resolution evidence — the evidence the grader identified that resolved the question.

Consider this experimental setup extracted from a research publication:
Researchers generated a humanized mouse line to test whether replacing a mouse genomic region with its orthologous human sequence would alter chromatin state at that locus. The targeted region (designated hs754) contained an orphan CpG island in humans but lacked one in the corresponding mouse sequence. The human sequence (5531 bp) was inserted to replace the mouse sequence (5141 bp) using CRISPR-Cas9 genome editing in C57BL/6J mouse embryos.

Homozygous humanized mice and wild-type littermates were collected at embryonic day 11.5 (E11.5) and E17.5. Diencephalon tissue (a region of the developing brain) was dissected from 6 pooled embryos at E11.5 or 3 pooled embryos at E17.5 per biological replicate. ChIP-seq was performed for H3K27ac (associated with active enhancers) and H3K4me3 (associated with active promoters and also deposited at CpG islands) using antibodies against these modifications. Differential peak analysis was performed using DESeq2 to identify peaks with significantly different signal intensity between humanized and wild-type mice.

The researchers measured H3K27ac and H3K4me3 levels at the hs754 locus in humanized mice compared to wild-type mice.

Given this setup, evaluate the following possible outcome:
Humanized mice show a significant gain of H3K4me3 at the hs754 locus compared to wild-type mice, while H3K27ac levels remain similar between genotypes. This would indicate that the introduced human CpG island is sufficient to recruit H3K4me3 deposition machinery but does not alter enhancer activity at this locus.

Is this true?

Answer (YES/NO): NO